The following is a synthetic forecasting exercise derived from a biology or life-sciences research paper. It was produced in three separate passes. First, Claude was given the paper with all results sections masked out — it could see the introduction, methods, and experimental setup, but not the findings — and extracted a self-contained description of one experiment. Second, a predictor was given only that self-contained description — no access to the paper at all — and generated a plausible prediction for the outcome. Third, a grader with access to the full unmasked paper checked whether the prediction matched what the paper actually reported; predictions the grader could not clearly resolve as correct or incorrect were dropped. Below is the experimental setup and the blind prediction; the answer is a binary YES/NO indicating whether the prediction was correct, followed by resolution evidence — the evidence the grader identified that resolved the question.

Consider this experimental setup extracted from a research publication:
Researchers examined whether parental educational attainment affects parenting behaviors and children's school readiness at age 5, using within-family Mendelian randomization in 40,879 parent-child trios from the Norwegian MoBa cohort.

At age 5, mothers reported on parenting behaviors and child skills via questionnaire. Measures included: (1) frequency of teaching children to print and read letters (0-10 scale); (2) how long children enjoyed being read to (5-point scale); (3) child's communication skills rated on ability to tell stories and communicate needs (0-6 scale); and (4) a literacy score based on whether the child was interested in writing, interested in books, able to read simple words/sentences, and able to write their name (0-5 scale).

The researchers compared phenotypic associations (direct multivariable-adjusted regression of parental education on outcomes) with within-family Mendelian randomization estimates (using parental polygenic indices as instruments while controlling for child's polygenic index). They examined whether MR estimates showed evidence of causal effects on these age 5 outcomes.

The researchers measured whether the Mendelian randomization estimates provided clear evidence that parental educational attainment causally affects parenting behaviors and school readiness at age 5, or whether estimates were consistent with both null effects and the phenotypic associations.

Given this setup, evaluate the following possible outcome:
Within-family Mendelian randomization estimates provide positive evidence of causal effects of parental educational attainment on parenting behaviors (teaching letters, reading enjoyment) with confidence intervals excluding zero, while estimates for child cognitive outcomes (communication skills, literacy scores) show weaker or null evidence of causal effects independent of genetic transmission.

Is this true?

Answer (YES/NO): NO